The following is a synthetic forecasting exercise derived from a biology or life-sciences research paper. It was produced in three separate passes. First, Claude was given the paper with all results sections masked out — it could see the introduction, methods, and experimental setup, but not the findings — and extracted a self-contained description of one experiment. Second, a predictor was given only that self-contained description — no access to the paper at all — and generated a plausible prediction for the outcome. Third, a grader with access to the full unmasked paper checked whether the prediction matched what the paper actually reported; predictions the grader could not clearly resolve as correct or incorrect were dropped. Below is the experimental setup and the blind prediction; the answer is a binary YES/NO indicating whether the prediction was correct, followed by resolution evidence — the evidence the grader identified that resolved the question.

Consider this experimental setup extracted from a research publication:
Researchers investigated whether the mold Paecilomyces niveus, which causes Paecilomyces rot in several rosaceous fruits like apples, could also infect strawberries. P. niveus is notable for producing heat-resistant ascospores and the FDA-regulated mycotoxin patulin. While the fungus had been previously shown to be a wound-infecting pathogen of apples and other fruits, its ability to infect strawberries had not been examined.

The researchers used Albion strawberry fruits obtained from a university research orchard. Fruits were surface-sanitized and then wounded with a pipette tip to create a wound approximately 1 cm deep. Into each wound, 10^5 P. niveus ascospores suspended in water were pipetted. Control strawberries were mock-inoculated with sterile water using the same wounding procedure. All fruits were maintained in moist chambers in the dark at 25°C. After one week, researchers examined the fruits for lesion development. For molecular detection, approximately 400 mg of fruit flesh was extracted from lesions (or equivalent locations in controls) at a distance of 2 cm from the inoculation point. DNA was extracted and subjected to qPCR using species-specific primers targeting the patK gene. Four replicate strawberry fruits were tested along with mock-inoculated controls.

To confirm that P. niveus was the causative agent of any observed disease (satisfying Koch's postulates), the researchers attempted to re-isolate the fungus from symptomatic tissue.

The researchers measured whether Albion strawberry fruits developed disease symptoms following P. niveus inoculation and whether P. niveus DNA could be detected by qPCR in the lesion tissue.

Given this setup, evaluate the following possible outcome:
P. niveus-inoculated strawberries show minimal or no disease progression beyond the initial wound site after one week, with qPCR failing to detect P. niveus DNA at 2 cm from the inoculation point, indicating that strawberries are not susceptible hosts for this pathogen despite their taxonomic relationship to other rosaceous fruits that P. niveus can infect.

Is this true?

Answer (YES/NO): NO